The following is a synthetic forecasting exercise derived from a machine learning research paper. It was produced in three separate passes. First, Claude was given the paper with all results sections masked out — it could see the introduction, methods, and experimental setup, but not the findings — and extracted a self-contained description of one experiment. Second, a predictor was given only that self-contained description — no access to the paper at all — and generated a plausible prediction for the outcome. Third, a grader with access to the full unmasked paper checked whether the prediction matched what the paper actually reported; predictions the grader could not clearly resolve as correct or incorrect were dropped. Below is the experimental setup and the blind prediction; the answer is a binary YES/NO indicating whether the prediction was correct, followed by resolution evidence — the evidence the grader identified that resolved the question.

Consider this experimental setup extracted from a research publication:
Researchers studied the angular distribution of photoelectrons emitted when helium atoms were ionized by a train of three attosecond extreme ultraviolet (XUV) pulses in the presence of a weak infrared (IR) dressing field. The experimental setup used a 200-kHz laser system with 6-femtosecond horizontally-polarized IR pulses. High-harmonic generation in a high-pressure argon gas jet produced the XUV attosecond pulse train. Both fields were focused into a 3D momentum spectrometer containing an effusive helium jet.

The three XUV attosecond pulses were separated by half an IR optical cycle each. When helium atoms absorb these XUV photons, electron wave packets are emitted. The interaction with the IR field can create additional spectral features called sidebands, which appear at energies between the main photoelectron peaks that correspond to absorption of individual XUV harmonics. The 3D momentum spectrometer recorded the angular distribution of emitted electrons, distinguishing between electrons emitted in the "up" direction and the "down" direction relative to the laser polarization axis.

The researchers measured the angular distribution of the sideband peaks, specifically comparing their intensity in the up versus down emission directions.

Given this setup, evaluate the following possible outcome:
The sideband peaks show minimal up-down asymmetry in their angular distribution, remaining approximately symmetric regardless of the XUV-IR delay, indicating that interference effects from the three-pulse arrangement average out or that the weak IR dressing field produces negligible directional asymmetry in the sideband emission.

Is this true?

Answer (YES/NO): NO